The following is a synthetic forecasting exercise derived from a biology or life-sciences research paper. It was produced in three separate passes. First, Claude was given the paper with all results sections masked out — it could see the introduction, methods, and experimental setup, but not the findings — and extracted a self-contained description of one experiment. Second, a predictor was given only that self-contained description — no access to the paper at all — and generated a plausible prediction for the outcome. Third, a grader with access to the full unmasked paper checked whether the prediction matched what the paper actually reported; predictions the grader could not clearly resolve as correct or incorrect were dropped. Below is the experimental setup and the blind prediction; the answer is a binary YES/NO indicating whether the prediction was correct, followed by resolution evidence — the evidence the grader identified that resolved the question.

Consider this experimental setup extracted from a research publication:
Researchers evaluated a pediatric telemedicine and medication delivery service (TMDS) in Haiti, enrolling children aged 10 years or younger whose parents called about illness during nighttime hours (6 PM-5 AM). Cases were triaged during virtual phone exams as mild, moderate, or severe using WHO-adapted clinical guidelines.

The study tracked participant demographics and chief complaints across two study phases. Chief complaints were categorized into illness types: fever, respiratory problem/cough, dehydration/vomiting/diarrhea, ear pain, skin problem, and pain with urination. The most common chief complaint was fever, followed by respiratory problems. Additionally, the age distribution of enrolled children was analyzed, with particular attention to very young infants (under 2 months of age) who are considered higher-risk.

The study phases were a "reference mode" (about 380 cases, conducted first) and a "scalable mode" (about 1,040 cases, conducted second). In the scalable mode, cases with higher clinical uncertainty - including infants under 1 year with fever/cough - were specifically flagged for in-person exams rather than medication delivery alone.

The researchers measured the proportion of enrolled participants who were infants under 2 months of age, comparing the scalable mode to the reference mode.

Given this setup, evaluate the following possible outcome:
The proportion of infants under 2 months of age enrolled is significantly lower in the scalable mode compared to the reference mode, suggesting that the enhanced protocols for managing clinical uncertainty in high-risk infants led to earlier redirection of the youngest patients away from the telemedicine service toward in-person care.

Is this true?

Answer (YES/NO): NO